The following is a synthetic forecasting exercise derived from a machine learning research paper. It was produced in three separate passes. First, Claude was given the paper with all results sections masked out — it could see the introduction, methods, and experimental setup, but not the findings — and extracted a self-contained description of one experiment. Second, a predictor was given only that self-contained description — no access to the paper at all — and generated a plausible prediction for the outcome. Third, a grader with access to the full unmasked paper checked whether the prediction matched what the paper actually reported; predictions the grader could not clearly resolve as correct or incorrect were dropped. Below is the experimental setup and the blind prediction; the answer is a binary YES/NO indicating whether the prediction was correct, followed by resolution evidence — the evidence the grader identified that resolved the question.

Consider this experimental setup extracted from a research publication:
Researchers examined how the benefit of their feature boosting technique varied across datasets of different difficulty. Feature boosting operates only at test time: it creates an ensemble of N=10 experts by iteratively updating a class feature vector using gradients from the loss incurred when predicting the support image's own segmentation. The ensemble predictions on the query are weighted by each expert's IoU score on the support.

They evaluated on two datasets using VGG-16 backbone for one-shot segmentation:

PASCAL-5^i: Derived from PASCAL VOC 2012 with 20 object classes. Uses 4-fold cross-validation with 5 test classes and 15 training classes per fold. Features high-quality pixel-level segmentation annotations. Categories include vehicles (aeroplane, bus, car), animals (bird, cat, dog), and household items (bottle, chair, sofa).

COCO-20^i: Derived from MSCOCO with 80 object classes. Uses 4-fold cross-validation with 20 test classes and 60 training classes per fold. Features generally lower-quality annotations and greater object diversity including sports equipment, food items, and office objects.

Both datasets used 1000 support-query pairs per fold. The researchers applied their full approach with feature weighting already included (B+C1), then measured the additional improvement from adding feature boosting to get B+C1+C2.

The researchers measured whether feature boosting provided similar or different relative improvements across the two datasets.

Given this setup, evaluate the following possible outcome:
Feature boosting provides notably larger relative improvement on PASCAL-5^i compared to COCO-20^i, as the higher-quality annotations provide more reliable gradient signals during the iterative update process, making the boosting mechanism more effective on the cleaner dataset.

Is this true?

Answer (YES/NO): NO